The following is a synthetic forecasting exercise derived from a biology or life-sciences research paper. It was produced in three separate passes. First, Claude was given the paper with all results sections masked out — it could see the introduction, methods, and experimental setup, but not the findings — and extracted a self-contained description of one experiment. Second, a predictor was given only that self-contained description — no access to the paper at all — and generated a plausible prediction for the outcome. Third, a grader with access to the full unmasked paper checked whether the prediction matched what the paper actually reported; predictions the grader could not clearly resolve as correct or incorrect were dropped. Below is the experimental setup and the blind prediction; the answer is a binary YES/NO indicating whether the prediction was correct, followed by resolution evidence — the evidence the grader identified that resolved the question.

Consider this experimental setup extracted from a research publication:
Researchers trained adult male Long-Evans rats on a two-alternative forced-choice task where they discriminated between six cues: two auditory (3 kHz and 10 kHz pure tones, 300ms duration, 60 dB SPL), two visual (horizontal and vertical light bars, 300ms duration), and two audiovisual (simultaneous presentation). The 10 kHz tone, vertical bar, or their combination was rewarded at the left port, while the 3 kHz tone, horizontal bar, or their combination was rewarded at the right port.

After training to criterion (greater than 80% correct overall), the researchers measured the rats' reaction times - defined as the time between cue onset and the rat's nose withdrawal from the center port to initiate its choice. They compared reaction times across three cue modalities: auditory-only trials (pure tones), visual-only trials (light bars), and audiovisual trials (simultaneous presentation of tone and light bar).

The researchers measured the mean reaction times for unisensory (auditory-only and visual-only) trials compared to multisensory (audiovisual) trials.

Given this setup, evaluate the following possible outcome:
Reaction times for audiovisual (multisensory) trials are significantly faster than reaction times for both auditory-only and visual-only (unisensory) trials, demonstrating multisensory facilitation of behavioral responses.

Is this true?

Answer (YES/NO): YES